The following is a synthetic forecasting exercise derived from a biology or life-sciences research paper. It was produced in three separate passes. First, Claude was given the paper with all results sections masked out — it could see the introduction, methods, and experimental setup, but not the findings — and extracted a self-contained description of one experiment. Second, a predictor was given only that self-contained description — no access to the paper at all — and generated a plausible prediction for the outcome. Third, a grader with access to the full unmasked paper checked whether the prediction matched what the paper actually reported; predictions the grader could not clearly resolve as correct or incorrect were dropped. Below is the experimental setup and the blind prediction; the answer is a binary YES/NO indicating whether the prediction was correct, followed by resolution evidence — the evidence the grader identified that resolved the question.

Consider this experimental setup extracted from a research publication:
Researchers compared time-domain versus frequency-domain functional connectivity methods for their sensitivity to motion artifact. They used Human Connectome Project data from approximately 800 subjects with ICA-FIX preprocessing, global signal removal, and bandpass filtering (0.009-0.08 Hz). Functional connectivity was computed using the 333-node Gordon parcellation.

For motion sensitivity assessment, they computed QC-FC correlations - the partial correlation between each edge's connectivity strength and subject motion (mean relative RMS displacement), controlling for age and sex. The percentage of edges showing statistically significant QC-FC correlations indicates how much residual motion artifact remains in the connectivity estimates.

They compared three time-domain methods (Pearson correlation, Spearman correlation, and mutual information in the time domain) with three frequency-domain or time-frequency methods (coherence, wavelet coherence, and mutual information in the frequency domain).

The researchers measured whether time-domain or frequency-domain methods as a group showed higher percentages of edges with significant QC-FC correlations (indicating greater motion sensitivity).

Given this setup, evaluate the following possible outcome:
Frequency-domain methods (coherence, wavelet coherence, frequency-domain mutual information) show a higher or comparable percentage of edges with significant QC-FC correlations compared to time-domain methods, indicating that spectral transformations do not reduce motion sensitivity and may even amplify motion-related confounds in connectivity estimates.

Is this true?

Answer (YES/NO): NO